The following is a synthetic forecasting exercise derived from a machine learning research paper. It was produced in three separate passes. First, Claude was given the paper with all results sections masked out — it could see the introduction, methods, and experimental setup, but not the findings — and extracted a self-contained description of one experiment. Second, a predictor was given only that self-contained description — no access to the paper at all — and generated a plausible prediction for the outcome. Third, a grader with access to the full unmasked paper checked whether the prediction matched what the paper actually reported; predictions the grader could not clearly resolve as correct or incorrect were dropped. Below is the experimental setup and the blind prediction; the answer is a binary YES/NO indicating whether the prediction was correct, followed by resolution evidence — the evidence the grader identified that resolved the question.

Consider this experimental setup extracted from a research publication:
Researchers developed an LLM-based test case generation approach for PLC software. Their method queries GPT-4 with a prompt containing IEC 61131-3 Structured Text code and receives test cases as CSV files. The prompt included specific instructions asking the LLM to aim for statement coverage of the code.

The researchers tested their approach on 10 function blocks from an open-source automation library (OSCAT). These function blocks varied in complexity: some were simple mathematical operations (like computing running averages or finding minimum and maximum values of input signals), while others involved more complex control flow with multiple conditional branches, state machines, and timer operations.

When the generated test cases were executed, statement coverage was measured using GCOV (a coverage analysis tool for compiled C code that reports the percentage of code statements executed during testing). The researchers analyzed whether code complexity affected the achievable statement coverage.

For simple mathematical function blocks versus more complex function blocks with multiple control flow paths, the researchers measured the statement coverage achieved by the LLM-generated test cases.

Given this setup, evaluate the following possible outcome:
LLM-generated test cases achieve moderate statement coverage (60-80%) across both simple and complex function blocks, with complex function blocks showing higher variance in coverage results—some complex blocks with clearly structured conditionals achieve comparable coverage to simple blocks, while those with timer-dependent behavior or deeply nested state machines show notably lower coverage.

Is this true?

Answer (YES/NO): NO